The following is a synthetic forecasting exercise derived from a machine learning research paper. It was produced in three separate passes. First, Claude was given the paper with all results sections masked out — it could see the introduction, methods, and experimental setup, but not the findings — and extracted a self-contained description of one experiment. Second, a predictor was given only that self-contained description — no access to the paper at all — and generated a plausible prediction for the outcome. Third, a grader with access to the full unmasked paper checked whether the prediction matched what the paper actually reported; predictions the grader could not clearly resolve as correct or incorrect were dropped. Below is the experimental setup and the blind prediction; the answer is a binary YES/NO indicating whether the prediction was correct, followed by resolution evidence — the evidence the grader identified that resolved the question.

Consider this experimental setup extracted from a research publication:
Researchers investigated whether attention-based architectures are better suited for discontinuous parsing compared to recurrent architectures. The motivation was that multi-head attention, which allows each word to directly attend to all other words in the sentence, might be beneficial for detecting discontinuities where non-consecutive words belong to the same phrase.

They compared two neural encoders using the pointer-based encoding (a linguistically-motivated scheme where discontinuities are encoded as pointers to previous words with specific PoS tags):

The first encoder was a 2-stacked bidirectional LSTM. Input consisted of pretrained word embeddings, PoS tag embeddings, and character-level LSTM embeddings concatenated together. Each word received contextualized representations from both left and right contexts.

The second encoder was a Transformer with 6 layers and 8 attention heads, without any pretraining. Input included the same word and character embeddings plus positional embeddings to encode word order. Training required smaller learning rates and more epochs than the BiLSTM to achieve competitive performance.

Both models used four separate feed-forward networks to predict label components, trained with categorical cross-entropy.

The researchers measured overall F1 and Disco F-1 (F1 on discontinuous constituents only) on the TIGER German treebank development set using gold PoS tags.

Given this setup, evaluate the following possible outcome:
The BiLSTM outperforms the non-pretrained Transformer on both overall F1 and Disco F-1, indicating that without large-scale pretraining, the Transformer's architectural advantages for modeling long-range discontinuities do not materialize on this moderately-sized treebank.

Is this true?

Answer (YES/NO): NO